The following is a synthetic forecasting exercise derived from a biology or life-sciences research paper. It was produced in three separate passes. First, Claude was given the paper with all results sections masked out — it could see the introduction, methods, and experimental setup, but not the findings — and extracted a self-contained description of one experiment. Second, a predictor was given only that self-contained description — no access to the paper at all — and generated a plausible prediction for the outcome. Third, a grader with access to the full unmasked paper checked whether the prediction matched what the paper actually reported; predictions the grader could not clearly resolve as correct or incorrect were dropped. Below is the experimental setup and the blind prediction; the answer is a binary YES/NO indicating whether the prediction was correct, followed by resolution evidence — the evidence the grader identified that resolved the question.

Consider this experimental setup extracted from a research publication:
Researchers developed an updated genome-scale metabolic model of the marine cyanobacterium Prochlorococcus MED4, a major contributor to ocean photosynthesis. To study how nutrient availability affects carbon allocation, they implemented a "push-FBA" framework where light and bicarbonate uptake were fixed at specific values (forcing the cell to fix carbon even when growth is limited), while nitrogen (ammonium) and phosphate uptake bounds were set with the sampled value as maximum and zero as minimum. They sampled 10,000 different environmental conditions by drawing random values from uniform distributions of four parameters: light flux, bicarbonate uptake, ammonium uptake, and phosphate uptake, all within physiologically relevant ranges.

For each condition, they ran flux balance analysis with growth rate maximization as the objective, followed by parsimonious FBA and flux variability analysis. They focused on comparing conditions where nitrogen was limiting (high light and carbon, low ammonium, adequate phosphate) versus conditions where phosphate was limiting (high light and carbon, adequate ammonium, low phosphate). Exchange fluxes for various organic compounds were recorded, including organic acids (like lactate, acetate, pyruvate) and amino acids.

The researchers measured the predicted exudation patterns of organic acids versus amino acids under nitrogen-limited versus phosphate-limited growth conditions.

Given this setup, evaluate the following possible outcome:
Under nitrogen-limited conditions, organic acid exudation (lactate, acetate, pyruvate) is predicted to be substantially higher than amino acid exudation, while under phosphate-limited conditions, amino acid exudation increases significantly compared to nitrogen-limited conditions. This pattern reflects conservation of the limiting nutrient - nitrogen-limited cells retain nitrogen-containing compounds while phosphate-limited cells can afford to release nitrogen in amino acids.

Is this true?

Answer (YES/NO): YES